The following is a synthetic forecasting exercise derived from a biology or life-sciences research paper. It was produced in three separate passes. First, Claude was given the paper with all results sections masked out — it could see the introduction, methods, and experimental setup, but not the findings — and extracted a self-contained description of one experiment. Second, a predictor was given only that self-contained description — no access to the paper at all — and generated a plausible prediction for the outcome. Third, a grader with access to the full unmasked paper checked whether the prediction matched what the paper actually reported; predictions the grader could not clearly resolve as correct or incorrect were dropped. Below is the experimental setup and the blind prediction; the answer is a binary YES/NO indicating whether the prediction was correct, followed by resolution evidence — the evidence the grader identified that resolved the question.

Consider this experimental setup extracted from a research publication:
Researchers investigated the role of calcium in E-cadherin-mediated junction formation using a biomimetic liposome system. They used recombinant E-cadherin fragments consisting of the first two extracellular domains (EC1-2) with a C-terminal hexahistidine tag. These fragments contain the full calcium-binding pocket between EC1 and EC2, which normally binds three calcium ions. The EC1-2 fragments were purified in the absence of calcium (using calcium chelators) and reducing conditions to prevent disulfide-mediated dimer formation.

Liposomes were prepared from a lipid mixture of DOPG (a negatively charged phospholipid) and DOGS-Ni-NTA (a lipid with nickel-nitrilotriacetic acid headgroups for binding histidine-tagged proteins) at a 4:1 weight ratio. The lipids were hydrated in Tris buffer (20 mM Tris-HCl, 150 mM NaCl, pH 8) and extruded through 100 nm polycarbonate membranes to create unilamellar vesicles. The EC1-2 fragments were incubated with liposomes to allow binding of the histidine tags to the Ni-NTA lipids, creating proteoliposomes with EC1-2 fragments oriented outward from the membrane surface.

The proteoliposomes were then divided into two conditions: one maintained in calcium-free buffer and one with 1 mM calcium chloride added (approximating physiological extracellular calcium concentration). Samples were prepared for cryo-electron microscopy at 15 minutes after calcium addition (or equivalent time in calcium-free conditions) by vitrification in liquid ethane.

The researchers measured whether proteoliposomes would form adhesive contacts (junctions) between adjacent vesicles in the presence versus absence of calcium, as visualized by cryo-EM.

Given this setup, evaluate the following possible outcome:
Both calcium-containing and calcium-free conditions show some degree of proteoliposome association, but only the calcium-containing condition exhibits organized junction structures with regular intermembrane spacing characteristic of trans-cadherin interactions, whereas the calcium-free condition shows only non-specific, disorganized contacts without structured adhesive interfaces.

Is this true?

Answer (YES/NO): NO